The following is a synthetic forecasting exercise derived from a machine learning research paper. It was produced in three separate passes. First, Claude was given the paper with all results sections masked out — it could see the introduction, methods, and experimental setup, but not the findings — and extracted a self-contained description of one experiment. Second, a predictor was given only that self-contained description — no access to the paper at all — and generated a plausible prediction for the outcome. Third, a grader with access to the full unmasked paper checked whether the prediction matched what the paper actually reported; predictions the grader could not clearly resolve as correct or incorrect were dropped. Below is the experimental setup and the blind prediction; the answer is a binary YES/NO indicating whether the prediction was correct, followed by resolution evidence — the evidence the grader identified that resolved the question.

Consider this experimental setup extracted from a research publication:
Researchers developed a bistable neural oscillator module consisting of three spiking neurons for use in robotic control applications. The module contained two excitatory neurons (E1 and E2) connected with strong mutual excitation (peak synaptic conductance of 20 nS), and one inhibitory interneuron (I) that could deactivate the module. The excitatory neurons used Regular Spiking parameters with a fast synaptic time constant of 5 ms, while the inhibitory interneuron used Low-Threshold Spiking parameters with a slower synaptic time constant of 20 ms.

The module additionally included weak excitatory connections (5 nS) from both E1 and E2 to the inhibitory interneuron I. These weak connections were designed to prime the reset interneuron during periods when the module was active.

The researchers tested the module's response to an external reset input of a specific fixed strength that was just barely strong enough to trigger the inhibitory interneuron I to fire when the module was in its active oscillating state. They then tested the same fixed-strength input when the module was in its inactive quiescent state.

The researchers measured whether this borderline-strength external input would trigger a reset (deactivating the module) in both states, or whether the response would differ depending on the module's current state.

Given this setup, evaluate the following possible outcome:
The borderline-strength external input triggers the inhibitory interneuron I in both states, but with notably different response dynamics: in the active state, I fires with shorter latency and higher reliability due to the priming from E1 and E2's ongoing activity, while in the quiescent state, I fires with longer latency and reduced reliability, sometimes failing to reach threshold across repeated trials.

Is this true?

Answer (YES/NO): NO